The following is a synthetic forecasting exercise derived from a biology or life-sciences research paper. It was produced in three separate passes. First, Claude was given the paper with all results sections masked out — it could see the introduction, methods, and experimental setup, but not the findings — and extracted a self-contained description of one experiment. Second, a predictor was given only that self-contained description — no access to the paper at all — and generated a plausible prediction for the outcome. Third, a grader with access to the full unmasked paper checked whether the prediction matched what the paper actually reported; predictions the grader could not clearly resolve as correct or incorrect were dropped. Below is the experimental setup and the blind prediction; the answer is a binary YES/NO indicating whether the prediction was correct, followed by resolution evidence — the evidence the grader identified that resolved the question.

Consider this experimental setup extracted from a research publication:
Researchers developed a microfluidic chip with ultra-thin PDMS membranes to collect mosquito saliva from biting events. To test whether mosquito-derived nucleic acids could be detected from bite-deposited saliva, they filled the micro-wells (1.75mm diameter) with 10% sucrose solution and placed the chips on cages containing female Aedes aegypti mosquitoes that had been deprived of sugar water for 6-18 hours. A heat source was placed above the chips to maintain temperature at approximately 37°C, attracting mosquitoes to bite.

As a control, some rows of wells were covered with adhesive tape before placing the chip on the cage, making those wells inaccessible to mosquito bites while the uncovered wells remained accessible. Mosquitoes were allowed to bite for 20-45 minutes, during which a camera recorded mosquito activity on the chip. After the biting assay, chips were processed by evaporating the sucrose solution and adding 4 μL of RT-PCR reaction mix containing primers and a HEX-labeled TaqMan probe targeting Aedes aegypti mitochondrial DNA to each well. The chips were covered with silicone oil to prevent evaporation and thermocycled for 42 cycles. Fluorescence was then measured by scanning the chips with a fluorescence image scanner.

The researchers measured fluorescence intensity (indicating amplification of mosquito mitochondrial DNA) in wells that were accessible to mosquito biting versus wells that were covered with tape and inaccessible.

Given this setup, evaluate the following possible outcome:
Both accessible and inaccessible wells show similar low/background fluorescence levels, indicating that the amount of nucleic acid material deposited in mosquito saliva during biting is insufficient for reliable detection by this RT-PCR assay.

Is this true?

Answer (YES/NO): NO